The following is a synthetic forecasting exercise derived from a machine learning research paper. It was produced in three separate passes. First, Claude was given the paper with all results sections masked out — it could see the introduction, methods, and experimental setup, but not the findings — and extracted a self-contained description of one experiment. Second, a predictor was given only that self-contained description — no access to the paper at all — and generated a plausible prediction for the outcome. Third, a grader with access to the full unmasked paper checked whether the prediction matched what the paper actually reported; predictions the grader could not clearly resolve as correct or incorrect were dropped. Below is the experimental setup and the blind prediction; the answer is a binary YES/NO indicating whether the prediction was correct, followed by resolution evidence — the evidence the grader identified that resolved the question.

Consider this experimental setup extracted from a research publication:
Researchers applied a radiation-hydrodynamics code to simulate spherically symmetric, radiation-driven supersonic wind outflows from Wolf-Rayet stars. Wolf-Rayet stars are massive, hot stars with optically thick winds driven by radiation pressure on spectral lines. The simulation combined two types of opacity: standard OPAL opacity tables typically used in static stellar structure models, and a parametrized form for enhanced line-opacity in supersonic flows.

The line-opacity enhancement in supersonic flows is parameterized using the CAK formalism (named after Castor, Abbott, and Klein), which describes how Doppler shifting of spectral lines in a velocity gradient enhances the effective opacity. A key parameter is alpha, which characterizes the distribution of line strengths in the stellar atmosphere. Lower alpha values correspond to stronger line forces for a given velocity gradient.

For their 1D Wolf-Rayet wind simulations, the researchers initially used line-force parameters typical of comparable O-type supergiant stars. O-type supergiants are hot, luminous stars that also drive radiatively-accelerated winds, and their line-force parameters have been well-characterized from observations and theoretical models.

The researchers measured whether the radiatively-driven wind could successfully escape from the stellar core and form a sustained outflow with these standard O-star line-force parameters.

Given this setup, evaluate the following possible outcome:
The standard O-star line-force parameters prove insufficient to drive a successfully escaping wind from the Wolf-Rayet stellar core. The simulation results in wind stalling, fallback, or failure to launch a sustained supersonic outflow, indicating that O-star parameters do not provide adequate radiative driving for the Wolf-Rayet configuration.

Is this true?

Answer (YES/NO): YES